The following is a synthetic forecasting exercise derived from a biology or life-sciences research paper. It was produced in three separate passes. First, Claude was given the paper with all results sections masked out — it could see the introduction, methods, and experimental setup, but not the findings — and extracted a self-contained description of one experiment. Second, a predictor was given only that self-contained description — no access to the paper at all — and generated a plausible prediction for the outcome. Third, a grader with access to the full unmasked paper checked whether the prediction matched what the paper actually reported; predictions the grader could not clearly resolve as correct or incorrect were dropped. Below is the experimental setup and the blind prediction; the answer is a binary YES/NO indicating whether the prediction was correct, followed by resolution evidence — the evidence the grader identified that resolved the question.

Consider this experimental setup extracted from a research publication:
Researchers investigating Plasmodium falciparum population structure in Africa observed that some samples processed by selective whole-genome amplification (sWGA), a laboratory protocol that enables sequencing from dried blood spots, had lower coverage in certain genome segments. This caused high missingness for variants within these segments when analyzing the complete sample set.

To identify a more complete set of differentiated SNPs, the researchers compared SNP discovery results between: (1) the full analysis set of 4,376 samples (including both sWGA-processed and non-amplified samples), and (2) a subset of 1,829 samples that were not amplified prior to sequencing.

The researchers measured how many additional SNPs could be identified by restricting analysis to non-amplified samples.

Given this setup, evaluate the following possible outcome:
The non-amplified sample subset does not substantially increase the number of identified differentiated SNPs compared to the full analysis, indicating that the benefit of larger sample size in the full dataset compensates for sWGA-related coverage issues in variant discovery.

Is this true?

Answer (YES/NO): NO